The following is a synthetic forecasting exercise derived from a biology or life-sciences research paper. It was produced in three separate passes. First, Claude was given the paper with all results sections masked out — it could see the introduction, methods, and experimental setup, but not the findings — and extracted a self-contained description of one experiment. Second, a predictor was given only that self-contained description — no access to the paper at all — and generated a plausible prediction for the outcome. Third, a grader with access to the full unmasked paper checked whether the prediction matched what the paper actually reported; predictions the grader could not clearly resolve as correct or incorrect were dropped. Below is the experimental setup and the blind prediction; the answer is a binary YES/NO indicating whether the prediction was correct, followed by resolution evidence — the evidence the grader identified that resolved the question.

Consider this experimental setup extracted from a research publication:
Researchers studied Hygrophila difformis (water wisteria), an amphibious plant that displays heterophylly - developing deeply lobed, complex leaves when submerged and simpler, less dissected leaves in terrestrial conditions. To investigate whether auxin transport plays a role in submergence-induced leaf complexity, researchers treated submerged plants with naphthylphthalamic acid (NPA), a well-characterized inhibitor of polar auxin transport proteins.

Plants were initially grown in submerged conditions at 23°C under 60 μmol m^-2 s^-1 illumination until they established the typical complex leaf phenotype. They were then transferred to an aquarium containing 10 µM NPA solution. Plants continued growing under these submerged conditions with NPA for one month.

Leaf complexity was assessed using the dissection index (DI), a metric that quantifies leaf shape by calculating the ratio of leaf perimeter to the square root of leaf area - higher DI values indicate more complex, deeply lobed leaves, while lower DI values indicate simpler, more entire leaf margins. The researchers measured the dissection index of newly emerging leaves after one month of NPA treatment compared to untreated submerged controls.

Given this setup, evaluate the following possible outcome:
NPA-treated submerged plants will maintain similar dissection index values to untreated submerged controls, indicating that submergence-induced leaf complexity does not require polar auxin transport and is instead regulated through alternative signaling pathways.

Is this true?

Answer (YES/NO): NO